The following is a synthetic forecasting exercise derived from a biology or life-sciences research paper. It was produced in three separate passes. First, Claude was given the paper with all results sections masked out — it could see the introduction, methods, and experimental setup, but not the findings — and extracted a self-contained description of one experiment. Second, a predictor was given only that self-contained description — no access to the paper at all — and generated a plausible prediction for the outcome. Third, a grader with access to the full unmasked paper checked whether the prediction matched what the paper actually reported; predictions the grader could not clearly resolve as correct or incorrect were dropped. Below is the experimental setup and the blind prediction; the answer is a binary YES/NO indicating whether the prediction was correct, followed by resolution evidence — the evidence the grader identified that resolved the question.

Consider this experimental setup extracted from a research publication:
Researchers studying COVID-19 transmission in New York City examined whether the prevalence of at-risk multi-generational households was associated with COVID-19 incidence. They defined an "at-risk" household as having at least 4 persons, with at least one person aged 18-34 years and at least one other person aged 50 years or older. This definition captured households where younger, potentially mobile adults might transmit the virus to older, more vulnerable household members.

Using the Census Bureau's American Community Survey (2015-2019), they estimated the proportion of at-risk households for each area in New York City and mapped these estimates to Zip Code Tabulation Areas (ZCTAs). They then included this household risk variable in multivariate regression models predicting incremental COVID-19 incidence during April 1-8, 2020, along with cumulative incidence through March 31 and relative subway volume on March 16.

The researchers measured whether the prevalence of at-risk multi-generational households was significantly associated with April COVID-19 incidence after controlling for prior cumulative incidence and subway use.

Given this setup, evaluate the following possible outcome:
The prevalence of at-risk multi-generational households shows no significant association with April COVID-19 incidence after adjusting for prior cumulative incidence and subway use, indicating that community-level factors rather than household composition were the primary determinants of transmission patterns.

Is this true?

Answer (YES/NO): NO